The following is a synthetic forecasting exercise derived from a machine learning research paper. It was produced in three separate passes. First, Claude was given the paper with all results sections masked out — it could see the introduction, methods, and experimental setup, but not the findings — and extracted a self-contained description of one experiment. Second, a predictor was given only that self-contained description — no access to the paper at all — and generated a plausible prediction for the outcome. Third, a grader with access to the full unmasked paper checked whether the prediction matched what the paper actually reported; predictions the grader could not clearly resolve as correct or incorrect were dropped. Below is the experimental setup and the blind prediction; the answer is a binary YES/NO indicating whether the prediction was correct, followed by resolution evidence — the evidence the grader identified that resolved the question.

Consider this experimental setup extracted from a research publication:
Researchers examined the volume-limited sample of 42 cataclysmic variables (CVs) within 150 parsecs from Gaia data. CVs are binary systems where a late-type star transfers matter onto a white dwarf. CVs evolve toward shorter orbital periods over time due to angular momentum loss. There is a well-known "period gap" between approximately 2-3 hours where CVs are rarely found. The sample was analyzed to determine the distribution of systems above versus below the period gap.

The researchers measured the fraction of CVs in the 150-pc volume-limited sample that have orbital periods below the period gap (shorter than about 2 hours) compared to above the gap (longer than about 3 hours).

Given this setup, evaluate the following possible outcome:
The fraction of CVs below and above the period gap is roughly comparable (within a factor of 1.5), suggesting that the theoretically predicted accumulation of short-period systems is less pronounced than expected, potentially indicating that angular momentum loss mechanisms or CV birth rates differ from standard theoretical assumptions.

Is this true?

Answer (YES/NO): NO